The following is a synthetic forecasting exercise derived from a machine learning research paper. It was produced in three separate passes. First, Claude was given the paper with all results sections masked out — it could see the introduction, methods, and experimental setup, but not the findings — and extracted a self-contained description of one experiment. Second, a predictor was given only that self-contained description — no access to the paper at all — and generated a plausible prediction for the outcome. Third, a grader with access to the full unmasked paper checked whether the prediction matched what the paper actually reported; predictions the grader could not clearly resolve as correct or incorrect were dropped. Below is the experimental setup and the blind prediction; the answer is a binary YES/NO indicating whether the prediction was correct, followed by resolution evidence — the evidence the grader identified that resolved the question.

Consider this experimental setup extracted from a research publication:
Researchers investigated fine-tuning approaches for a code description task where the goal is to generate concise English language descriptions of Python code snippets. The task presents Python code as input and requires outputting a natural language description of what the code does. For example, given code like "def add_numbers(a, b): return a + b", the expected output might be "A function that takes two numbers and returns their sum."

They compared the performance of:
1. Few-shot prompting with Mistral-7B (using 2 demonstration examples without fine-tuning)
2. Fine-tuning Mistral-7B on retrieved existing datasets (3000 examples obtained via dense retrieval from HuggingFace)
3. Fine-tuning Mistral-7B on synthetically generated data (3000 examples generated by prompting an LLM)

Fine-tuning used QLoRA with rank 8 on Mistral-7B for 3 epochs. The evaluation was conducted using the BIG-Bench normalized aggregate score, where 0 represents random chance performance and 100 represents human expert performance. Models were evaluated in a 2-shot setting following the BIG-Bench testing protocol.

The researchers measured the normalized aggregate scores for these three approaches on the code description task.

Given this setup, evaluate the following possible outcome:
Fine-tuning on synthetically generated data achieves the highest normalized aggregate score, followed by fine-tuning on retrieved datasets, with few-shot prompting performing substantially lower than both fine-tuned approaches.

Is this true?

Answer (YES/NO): NO